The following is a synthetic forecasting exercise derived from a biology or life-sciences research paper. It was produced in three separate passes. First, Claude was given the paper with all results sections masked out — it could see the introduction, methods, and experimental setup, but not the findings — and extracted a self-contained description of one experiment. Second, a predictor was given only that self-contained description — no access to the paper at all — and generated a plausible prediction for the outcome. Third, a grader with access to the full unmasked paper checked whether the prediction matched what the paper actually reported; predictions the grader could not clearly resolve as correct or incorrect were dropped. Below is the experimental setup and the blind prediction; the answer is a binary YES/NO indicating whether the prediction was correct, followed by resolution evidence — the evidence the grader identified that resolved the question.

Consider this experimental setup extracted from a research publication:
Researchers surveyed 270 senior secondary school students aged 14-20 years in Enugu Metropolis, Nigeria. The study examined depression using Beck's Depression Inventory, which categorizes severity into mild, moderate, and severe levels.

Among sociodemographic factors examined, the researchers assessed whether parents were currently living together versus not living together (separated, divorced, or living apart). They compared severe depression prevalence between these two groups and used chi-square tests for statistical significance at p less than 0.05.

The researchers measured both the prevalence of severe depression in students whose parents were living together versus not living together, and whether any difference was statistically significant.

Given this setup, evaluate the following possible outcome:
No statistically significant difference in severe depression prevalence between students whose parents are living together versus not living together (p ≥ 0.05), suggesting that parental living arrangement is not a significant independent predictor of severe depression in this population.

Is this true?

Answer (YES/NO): YES